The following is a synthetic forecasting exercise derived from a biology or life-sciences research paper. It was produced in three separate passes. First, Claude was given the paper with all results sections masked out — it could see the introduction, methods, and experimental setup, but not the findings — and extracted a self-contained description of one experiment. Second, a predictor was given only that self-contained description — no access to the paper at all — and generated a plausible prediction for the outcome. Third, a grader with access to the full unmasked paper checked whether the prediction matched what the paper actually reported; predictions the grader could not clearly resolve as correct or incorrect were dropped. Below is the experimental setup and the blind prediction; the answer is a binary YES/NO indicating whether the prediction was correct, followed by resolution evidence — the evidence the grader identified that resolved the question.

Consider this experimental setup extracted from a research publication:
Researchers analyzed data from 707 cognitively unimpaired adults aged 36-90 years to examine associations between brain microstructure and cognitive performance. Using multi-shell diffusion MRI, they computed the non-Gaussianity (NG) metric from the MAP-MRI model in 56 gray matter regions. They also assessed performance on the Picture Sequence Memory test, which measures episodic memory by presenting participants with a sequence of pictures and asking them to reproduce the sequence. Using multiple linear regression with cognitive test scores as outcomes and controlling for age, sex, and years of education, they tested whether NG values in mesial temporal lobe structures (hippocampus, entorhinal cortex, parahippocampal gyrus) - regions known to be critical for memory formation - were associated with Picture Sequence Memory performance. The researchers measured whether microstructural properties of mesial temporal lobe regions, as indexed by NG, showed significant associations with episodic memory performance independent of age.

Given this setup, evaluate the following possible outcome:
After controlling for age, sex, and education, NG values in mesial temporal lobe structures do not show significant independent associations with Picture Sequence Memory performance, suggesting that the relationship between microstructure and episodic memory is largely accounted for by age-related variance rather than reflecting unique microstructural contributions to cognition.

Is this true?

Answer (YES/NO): NO